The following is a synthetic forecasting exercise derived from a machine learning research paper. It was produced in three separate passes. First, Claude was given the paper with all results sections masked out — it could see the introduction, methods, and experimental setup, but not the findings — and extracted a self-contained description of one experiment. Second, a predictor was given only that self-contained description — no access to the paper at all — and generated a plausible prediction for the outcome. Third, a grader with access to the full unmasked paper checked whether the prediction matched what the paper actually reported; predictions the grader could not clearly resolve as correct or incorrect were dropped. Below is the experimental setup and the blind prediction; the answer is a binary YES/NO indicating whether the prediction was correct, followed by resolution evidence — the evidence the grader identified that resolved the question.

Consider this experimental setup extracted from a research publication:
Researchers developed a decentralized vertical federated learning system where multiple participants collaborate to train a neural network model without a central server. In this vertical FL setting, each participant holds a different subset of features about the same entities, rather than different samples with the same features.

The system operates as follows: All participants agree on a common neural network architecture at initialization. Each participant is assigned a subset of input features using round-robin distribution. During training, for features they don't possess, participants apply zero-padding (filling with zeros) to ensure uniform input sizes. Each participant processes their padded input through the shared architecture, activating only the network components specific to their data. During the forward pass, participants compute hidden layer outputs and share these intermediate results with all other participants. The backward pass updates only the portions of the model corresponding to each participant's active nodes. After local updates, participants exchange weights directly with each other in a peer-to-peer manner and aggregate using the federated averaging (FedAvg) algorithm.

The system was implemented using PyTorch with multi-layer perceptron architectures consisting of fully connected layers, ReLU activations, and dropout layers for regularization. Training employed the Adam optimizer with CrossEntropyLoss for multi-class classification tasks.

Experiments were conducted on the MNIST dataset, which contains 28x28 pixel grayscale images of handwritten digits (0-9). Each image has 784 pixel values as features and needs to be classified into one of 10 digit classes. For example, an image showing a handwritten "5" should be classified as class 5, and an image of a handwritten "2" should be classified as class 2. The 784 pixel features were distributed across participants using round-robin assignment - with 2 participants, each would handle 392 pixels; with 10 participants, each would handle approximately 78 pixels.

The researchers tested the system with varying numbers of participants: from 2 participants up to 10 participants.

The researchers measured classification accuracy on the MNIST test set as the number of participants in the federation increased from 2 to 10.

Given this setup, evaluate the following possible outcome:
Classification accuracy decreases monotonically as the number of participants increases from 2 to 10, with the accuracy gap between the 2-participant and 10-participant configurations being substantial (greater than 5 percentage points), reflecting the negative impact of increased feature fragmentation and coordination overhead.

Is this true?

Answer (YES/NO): YES